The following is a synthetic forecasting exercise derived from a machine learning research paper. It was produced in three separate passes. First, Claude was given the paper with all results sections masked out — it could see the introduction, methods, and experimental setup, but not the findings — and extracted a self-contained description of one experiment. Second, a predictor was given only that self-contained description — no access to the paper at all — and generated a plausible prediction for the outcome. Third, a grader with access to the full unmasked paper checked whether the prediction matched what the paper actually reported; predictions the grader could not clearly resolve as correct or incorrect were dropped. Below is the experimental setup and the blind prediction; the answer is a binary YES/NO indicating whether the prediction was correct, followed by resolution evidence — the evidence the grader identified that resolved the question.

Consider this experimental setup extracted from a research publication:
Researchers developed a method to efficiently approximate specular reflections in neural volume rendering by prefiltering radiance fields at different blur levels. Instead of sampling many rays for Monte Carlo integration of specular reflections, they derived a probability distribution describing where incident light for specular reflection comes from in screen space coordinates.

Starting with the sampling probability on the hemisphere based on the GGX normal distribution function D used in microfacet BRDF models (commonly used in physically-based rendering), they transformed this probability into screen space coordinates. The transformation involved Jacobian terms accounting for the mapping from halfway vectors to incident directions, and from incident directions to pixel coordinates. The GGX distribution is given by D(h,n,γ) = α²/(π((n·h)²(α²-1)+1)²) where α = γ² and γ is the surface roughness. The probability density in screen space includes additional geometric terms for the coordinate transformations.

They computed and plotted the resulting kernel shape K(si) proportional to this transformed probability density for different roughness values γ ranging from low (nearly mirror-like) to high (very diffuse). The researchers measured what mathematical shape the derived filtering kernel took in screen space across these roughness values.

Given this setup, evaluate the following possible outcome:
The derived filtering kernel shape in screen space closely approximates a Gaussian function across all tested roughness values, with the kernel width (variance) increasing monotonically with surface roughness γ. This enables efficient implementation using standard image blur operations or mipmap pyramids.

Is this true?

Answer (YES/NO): YES